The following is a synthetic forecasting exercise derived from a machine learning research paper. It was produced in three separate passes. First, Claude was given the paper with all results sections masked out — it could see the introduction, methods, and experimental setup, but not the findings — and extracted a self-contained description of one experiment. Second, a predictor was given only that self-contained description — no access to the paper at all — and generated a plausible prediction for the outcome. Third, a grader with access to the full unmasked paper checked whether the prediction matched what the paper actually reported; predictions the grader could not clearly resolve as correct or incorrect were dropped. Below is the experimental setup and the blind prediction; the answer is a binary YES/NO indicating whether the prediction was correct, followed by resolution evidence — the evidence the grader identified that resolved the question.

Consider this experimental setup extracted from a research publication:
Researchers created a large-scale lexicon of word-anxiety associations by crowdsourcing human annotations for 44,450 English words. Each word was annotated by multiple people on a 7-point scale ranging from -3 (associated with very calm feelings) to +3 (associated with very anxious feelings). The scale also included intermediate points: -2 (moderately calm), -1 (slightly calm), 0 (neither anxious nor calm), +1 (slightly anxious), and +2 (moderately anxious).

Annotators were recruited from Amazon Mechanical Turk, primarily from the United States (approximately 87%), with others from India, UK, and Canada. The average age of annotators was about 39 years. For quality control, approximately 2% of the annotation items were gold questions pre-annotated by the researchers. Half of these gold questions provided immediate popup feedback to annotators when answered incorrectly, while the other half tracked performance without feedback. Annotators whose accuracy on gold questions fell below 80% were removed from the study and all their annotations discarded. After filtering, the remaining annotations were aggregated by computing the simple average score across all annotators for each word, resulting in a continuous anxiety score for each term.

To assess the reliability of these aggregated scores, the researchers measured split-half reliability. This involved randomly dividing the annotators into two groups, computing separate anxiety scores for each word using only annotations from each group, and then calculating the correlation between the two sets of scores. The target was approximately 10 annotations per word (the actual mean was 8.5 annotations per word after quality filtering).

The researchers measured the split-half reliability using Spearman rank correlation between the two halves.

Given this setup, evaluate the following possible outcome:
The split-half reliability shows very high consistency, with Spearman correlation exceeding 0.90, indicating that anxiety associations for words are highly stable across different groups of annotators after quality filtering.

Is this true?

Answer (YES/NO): NO